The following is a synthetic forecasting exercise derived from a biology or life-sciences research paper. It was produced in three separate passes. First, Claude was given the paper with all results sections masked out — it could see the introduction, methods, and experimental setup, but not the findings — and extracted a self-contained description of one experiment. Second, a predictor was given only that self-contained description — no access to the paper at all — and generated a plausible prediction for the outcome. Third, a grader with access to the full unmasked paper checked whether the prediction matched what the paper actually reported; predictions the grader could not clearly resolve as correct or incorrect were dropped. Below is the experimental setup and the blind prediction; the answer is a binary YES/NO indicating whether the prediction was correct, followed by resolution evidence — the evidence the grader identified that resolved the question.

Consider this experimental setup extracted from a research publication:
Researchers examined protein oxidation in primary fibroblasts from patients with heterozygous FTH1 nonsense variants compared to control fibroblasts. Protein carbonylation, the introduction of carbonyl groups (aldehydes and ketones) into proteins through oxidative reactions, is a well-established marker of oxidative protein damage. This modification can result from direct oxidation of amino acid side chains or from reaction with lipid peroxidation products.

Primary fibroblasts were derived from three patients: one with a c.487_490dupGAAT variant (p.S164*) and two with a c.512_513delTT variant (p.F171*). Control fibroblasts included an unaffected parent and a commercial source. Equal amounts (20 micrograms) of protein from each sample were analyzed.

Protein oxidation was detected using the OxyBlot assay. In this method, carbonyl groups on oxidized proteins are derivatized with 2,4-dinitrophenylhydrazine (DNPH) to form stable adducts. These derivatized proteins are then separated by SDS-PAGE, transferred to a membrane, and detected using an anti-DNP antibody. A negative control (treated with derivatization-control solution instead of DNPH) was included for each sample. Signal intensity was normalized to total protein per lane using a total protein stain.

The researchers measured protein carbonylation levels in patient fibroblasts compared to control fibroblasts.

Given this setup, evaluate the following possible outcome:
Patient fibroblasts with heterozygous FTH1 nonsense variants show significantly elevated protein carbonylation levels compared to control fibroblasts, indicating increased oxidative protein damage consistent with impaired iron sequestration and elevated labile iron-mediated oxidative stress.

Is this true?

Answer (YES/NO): YES